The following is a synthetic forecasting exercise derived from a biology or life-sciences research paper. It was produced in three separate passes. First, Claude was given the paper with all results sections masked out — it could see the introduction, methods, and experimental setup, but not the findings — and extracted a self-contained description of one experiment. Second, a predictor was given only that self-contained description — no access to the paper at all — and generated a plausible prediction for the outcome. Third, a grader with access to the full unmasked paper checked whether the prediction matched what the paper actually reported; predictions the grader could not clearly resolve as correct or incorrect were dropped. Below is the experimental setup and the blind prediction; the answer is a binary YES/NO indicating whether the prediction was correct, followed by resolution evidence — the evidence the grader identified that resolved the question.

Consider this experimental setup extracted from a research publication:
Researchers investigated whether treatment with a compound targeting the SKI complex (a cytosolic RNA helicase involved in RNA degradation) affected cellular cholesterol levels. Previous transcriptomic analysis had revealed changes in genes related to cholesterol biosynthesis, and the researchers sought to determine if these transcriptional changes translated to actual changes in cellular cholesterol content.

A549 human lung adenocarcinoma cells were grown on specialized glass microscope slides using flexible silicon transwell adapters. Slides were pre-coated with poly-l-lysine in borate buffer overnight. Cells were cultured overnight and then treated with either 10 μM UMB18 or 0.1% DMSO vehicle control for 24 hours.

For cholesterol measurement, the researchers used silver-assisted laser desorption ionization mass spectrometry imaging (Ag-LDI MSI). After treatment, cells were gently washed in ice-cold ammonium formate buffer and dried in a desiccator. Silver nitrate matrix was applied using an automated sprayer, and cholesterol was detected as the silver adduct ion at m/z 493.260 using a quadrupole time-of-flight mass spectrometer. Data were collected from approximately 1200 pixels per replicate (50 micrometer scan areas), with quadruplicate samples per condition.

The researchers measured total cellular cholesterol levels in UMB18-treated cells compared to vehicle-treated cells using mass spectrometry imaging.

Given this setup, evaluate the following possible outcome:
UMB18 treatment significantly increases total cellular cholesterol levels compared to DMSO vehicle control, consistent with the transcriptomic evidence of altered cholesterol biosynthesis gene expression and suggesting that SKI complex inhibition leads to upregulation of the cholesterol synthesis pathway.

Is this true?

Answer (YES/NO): YES